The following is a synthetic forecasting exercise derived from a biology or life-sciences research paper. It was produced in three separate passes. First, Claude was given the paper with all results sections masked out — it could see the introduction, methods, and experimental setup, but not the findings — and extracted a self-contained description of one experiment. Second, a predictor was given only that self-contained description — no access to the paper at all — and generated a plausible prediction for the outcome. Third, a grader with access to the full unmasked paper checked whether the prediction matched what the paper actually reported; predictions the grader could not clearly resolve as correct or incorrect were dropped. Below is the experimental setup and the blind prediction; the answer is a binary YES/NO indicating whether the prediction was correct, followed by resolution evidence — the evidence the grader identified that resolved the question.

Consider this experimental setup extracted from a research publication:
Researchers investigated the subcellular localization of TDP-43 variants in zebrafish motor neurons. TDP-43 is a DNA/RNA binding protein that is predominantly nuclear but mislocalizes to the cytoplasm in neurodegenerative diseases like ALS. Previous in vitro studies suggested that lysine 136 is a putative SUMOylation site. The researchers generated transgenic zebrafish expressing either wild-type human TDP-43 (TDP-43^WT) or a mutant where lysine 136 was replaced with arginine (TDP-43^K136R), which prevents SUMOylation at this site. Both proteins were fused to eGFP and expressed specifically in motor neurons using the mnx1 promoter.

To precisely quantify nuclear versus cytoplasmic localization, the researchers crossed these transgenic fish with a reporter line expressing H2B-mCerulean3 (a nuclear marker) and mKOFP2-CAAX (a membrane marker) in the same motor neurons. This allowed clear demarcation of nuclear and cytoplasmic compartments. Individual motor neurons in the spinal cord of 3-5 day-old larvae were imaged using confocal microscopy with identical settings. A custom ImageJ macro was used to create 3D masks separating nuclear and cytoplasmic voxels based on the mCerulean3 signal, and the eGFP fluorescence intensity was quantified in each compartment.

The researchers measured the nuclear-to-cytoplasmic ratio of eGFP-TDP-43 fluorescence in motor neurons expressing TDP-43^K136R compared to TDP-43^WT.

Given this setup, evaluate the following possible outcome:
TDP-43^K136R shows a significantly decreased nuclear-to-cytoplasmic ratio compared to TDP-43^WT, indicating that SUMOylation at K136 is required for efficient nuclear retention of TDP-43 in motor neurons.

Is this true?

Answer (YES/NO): NO